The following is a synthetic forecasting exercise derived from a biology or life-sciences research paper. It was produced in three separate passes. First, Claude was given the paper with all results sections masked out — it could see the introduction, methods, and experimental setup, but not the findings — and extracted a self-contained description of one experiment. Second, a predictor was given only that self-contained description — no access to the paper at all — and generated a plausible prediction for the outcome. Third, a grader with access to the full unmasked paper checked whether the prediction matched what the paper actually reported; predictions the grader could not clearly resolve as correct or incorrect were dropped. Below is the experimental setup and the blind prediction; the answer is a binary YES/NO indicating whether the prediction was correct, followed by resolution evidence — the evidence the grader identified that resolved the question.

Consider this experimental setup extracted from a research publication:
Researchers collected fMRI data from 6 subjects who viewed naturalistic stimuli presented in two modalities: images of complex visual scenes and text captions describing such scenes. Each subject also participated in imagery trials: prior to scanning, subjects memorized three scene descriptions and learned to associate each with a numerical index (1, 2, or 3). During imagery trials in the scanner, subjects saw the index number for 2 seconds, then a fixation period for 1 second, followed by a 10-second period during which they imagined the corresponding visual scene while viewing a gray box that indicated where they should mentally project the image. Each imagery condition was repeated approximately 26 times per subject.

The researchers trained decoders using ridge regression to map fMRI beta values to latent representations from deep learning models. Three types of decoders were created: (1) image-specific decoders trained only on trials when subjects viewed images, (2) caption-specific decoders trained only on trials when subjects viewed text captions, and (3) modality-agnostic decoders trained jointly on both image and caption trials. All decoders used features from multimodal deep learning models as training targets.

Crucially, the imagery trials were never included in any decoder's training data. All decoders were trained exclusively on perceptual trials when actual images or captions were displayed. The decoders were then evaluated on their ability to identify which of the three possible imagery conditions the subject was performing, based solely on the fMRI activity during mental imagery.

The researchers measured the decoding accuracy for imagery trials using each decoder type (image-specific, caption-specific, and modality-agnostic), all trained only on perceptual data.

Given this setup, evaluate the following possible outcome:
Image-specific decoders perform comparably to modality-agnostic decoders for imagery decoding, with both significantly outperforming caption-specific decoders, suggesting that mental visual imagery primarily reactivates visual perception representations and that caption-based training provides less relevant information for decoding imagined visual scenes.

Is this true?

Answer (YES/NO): NO